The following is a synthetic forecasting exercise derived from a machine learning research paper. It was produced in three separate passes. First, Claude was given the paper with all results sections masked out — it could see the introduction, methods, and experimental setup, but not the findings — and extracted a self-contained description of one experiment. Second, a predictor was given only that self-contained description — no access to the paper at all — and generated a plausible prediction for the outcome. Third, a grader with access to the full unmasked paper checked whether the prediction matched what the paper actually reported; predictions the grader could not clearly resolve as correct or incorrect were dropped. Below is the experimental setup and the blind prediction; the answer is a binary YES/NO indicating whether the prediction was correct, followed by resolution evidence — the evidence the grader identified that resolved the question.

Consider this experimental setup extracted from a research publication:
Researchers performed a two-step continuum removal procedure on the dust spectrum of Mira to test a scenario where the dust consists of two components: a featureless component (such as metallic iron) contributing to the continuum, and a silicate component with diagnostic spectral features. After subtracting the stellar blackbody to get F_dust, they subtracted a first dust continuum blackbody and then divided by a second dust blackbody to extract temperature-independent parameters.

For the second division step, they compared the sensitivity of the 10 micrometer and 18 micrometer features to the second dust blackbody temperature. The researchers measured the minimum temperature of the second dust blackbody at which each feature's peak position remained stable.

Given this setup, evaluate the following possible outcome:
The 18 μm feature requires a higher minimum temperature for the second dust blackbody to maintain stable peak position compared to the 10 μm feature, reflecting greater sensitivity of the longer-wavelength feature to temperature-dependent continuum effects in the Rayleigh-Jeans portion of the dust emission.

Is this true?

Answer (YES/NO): YES